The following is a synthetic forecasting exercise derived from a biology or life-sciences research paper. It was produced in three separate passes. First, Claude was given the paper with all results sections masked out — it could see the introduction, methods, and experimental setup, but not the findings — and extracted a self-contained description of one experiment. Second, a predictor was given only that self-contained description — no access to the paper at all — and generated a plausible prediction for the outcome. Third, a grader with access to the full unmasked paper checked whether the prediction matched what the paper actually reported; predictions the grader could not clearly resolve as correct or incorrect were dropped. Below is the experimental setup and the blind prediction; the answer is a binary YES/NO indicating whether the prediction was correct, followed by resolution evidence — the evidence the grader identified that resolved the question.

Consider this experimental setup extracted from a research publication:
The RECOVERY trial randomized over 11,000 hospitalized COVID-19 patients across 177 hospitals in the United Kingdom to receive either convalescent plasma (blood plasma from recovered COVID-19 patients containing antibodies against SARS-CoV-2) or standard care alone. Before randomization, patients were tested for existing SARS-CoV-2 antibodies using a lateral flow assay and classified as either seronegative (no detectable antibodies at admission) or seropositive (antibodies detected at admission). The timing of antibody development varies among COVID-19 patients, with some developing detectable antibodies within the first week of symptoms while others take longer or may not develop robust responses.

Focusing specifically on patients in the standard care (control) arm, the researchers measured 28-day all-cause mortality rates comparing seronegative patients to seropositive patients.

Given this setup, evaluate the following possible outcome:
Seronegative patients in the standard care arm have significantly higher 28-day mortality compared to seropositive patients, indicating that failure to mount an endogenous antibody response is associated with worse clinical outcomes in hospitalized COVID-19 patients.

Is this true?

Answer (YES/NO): YES